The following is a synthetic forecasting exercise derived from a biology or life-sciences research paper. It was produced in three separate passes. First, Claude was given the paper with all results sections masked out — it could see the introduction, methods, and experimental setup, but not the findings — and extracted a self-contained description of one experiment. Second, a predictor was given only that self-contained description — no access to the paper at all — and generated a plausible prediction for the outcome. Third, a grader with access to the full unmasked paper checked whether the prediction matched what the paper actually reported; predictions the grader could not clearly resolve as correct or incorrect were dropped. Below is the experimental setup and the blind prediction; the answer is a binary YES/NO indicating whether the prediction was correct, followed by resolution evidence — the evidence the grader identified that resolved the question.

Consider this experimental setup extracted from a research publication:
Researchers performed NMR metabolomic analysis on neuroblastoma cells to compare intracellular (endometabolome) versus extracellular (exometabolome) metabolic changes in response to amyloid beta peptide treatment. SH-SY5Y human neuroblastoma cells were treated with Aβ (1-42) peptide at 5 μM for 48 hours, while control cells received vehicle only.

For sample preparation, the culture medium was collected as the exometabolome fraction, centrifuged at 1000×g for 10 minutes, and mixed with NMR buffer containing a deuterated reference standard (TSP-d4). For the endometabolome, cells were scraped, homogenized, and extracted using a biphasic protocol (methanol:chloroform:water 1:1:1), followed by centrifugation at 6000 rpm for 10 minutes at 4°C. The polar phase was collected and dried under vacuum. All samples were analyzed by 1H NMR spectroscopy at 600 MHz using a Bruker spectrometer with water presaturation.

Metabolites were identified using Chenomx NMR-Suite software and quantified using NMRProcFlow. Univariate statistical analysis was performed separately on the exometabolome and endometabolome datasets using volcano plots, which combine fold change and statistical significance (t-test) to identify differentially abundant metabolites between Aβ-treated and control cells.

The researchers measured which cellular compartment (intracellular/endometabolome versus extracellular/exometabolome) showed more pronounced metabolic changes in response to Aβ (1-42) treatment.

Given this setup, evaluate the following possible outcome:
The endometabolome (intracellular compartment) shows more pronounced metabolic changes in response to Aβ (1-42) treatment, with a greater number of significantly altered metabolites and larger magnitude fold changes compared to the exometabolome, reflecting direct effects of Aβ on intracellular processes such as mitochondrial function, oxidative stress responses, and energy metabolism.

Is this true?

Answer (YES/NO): YES